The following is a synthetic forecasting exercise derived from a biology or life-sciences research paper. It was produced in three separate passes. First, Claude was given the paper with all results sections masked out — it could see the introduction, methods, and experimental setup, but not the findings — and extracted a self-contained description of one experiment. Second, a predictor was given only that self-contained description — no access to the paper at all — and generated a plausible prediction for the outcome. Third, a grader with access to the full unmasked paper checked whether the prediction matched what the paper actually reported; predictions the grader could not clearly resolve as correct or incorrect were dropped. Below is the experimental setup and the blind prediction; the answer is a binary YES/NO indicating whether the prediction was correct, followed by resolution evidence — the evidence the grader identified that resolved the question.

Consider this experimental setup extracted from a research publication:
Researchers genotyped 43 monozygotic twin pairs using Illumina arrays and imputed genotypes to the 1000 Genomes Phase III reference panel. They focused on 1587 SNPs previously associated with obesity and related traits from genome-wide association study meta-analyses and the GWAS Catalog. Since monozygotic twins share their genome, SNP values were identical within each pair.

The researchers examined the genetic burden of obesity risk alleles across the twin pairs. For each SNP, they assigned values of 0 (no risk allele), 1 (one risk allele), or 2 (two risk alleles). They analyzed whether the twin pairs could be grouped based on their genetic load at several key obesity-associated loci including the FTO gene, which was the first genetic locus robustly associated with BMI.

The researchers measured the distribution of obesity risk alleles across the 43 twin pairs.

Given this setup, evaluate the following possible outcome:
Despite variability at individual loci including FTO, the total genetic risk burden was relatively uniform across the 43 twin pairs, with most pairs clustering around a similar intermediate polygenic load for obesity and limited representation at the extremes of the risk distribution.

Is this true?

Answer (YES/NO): NO